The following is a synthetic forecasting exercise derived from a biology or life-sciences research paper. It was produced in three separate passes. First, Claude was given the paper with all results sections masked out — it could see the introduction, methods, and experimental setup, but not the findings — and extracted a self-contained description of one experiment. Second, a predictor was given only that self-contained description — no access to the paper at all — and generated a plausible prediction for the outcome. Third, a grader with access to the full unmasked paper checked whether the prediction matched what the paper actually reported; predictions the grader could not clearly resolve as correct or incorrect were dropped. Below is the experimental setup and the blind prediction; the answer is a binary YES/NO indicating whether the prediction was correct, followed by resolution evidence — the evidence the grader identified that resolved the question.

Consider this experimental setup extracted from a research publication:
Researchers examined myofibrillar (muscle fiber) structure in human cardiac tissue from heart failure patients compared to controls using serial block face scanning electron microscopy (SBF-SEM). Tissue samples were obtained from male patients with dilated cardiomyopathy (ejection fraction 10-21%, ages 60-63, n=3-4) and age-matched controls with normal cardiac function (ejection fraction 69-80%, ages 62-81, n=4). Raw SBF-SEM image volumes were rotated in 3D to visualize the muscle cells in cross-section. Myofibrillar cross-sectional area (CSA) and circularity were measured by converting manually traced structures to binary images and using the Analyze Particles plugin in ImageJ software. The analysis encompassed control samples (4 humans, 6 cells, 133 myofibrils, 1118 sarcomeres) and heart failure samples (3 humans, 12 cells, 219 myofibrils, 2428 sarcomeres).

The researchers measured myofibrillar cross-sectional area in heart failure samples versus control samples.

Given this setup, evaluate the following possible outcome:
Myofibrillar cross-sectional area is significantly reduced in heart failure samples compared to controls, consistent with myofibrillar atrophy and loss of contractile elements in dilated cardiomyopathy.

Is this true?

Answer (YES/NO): NO